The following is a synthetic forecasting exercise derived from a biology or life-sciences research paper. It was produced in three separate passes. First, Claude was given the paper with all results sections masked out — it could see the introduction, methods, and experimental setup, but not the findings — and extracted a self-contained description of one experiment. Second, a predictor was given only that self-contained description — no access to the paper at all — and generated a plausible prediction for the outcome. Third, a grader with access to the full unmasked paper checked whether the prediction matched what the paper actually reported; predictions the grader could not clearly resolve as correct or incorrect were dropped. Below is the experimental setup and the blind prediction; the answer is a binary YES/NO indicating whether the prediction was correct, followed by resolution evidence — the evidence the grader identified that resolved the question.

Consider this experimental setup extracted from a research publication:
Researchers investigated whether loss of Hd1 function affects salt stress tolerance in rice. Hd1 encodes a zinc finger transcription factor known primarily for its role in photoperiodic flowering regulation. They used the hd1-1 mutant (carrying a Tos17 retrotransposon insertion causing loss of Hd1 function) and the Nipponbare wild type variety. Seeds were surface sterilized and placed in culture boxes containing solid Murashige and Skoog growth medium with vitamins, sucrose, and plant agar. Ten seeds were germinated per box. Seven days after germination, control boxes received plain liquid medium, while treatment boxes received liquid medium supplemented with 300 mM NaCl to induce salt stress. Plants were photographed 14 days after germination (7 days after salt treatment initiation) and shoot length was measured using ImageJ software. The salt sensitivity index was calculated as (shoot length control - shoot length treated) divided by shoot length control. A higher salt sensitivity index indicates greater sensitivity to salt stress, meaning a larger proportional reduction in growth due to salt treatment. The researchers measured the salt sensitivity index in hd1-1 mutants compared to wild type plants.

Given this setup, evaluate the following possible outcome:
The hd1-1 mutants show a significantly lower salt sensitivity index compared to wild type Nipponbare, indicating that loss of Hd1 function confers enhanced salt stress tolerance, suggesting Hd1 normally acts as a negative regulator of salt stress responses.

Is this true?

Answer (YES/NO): NO